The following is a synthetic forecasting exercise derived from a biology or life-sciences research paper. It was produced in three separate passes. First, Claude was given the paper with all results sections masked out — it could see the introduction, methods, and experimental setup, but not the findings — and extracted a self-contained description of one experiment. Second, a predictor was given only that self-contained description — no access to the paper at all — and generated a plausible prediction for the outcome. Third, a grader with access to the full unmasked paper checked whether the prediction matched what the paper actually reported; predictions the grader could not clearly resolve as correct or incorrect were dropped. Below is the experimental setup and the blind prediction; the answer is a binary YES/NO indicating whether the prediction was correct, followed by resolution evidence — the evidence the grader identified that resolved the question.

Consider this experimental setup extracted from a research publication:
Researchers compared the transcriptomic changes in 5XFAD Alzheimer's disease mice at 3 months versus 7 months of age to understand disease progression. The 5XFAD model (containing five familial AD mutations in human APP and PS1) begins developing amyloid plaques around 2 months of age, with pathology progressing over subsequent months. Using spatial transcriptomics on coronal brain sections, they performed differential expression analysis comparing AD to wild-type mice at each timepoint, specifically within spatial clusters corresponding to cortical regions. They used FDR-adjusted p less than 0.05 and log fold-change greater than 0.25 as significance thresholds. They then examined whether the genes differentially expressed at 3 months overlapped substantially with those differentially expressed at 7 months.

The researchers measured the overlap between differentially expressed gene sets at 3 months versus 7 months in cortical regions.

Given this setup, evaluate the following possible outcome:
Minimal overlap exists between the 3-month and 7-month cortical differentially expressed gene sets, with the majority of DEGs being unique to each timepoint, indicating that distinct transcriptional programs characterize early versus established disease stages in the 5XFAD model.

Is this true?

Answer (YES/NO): NO